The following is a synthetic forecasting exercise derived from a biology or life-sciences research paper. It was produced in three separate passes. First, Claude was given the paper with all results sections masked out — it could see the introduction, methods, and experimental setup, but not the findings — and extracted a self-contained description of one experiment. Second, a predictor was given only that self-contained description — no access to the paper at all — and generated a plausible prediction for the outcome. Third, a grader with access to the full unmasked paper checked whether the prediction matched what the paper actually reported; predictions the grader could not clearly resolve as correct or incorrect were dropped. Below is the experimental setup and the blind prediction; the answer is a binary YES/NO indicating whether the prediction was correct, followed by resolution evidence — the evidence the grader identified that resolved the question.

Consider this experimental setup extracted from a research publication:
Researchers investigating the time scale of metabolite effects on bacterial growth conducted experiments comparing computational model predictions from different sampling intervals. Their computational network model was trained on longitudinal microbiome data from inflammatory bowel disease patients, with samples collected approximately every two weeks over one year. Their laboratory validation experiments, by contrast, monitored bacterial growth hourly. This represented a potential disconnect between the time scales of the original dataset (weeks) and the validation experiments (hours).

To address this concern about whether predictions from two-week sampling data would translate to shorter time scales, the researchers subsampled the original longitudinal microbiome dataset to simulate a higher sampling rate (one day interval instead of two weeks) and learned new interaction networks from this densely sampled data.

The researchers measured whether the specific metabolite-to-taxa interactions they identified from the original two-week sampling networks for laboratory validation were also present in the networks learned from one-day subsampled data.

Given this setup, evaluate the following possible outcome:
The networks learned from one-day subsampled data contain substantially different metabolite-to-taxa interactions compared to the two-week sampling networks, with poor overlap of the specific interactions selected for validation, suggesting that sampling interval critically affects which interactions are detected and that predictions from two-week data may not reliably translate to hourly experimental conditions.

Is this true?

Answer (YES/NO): NO